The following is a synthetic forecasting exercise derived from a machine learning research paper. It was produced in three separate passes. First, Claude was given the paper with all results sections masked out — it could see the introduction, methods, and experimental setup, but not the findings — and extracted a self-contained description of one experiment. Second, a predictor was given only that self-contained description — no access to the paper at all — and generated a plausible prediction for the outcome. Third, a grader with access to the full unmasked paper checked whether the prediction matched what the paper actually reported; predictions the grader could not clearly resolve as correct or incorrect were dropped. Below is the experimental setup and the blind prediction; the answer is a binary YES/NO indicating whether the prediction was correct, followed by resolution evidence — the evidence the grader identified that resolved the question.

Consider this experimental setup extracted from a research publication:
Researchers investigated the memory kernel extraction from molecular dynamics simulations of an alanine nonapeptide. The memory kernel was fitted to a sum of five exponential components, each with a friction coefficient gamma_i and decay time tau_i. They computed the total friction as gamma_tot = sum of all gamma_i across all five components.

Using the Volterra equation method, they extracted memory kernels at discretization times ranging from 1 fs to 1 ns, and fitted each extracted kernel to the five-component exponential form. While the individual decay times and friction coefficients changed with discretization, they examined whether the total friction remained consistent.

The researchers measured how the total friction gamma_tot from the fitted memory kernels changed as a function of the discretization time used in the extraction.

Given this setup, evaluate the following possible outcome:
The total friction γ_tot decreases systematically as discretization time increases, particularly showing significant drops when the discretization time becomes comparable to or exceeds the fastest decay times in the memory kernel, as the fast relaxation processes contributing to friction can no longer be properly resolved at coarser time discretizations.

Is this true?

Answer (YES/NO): NO